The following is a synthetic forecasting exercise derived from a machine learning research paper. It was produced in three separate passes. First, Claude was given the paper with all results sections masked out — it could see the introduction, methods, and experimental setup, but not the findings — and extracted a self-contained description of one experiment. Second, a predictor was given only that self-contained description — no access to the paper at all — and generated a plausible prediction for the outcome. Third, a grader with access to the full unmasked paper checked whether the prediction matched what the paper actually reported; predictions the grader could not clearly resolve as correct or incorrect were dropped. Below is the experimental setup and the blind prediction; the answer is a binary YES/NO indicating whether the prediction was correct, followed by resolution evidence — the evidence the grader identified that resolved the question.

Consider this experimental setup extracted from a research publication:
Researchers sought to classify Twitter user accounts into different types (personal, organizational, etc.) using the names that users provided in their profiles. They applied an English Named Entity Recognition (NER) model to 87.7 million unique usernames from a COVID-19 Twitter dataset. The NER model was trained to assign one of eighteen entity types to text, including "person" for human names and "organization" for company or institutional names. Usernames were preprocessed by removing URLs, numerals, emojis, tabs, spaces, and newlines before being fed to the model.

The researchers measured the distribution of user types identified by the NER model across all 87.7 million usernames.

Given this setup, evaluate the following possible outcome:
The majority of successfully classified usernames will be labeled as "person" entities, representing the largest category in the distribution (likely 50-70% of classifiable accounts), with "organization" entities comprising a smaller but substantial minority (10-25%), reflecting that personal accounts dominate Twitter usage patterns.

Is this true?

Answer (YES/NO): YES